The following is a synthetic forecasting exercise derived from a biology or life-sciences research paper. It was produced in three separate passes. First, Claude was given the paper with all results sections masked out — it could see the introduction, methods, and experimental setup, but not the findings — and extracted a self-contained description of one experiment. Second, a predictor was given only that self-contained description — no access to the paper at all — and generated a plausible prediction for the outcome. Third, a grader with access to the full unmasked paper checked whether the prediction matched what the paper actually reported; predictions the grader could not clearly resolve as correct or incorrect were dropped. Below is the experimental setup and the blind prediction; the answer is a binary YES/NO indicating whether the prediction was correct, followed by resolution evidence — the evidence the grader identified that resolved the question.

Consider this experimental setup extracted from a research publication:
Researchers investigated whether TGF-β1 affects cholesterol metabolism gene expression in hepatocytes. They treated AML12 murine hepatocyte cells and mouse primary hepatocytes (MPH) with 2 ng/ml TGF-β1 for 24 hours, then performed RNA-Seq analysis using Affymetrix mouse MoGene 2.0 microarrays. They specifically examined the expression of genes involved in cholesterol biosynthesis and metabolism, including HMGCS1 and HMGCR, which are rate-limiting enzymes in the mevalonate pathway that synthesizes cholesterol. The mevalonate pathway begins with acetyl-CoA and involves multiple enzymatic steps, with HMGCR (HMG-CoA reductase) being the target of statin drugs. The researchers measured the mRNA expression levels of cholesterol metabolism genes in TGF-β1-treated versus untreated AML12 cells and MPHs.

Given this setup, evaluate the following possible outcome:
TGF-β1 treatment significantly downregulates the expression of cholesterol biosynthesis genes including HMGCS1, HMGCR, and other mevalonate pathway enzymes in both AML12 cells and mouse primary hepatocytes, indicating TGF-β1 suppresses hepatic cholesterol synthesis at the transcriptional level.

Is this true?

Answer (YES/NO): YES